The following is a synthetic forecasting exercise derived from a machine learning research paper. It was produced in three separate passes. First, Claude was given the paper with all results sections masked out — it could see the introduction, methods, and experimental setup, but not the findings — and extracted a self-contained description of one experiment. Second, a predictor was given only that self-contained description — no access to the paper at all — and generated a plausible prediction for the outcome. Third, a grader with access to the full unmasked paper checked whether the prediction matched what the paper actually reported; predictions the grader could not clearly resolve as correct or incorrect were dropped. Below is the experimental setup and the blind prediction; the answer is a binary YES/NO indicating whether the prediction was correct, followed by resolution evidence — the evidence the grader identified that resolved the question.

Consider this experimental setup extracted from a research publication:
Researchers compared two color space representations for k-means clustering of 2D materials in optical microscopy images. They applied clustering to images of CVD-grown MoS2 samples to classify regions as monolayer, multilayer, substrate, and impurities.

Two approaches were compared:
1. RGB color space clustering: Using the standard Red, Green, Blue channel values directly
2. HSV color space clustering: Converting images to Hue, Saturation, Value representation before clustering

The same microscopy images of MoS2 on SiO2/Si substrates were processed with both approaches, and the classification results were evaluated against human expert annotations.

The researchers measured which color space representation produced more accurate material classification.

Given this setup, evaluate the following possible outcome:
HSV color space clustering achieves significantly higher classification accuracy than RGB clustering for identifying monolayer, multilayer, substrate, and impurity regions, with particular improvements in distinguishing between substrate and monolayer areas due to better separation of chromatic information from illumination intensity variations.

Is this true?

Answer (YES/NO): NO